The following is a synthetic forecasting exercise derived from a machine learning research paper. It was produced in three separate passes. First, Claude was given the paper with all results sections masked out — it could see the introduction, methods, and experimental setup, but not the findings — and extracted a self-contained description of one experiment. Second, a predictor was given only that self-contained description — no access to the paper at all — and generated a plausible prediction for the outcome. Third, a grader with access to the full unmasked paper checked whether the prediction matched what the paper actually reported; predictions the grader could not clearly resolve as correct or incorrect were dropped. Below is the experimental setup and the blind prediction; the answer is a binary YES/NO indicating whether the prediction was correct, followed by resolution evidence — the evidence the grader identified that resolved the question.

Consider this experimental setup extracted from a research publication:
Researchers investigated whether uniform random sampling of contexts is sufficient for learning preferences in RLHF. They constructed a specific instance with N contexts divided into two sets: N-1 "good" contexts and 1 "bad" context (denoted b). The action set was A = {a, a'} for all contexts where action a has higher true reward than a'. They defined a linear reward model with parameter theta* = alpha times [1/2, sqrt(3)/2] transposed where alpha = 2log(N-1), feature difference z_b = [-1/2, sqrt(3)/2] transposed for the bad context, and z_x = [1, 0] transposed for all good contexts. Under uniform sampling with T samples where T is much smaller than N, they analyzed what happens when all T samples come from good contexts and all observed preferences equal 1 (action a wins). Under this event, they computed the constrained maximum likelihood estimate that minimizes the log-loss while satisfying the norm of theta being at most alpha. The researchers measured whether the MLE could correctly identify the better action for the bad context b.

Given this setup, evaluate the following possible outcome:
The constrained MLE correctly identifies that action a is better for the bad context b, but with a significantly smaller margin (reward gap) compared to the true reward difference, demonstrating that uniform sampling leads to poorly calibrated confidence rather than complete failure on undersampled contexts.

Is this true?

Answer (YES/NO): NO